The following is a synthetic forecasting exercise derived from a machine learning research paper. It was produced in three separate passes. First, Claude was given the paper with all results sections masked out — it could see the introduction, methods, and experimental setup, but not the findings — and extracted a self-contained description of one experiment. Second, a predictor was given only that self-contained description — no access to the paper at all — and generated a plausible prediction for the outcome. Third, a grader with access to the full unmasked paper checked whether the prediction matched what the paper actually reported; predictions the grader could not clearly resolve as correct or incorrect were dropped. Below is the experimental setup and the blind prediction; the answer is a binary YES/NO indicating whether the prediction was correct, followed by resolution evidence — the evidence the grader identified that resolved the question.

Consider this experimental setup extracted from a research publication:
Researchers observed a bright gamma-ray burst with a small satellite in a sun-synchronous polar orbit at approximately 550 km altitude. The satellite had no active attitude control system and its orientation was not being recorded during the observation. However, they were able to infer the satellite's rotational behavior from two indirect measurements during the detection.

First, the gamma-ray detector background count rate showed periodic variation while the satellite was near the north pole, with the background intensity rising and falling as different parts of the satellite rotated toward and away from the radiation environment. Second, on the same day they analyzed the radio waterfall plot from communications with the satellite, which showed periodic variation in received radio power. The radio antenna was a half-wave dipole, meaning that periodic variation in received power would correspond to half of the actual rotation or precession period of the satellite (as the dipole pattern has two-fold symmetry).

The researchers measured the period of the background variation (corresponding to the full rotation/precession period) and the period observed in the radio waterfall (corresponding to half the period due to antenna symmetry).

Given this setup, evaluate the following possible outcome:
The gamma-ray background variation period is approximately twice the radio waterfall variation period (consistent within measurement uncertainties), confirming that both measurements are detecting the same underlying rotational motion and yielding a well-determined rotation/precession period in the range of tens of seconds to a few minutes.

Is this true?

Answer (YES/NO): YES